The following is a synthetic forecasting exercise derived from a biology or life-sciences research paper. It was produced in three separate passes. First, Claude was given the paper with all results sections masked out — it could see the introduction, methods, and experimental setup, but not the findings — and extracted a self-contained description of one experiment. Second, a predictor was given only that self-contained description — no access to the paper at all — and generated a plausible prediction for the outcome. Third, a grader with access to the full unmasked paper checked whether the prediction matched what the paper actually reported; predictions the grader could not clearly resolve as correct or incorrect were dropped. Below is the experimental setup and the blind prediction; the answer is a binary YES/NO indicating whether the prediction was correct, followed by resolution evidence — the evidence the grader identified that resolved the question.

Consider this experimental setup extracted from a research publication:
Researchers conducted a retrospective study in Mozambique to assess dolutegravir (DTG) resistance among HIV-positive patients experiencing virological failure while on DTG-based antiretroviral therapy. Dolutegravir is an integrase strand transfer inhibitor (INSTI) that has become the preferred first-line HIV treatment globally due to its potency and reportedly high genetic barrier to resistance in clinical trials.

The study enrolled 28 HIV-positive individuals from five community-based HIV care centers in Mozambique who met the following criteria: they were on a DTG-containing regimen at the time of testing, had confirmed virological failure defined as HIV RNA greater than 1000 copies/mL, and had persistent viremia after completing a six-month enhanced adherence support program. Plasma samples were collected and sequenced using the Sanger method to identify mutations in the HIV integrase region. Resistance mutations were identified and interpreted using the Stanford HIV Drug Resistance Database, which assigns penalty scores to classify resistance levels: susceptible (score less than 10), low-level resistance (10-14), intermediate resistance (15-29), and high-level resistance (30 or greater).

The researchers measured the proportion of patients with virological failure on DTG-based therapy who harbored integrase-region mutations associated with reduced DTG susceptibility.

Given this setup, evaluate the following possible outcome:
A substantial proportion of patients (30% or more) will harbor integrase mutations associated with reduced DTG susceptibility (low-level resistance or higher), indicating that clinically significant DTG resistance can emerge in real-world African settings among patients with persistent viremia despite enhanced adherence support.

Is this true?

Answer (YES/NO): YES